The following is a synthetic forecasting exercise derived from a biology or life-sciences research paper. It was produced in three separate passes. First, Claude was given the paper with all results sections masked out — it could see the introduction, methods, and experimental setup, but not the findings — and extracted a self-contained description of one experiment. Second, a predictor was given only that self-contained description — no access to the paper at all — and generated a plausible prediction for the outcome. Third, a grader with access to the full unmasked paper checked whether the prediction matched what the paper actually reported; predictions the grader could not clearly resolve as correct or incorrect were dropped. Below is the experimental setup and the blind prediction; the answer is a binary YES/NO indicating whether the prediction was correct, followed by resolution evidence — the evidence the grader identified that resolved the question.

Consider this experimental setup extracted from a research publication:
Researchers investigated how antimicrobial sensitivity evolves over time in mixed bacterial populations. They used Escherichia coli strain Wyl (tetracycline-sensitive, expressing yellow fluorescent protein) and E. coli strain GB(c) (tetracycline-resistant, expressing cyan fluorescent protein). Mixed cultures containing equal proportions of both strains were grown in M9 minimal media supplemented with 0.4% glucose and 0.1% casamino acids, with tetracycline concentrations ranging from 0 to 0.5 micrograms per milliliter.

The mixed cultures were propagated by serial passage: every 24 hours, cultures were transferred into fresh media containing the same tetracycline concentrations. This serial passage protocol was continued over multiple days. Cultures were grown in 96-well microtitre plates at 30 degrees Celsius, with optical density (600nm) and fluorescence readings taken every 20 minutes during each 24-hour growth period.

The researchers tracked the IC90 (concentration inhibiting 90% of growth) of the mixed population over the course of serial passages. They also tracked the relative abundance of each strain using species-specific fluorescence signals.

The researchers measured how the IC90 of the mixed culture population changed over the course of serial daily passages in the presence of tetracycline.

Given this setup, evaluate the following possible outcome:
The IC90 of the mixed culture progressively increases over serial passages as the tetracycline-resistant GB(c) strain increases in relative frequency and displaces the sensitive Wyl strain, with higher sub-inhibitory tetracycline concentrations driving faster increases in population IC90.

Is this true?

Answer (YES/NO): NO